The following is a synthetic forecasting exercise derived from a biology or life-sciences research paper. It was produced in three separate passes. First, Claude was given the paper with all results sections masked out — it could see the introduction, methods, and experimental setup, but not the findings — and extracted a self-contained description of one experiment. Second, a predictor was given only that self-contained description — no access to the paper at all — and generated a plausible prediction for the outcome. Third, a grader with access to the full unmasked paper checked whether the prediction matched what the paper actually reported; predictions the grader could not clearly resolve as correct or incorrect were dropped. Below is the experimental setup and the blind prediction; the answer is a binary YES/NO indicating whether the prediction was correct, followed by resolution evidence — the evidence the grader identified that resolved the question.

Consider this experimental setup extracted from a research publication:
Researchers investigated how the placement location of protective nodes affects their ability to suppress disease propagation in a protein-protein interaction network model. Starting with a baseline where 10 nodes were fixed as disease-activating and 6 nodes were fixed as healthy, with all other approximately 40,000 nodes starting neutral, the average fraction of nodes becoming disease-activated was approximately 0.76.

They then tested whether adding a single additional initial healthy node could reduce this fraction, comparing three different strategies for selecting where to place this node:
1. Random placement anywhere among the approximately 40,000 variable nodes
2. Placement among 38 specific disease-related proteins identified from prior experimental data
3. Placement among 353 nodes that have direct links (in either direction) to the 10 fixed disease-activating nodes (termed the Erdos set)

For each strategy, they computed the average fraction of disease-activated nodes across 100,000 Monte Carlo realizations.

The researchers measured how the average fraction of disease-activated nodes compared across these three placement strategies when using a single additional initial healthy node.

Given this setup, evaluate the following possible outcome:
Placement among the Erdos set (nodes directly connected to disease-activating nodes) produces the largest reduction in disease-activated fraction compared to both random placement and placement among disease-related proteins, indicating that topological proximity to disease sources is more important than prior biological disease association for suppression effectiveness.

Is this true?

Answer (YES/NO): YES